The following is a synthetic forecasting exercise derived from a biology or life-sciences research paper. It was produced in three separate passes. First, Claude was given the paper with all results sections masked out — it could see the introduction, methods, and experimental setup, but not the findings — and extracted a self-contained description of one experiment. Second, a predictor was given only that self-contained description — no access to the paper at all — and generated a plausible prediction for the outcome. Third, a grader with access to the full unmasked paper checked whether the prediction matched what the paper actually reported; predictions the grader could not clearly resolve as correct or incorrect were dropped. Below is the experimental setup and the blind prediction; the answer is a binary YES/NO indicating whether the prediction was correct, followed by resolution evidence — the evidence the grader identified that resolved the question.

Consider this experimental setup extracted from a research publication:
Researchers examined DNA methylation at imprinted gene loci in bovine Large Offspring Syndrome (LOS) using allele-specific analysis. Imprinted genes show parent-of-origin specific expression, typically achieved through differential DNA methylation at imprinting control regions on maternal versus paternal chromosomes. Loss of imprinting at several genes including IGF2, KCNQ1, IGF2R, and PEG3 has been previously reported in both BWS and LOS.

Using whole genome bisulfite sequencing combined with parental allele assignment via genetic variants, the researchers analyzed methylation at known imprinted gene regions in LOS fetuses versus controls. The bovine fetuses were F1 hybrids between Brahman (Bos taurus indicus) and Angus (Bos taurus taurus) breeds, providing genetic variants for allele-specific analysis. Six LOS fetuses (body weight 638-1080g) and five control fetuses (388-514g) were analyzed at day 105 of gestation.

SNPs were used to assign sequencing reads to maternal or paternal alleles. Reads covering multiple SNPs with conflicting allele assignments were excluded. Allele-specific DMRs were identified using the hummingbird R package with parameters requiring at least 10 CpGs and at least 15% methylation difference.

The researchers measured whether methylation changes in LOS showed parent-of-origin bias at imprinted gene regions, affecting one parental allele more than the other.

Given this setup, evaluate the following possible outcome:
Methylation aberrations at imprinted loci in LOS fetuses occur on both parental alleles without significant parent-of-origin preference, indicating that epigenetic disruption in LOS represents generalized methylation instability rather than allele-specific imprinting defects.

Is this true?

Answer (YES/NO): NO